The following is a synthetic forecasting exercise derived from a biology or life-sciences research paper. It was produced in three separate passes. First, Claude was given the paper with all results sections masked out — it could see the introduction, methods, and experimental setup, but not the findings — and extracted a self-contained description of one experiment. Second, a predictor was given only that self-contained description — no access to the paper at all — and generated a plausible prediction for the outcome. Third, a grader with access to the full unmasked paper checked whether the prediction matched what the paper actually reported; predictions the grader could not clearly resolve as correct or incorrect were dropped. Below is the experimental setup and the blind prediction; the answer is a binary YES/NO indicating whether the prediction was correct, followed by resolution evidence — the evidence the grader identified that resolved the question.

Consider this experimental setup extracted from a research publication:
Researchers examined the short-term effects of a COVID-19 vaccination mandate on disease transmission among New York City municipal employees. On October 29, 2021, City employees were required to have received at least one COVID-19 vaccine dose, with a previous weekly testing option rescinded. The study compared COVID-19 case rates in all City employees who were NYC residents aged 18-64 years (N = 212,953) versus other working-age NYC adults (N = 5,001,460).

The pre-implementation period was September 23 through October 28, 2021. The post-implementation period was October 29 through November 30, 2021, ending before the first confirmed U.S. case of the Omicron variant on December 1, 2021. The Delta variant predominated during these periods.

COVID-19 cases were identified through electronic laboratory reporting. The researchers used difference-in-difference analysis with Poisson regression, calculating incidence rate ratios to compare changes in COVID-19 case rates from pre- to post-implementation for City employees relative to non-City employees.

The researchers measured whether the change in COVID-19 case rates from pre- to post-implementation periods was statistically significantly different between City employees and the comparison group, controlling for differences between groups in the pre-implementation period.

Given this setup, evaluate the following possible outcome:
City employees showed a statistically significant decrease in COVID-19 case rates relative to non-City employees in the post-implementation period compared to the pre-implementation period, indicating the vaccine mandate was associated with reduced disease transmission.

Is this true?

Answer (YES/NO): YES